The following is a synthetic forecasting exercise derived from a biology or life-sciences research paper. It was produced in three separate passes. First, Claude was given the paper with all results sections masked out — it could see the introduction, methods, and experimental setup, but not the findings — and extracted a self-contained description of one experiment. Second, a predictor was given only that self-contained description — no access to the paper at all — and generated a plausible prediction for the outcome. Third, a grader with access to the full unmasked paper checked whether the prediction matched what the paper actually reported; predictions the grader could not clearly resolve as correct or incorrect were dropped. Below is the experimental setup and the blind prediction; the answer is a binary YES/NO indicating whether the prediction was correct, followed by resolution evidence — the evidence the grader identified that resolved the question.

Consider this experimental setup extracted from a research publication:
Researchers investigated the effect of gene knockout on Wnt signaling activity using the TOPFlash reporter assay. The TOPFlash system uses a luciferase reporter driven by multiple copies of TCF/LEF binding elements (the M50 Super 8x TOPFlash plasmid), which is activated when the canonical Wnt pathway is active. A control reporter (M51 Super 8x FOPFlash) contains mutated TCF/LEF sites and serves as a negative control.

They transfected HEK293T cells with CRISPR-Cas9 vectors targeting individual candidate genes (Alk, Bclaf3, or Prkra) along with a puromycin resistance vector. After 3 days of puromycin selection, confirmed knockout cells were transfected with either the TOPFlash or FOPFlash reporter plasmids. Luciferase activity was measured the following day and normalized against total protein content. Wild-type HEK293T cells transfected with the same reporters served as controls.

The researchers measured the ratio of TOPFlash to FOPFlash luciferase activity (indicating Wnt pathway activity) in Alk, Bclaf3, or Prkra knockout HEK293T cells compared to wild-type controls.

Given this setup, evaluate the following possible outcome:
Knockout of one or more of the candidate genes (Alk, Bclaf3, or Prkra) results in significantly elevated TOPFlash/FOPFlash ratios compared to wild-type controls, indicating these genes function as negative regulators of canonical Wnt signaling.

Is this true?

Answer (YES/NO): YES